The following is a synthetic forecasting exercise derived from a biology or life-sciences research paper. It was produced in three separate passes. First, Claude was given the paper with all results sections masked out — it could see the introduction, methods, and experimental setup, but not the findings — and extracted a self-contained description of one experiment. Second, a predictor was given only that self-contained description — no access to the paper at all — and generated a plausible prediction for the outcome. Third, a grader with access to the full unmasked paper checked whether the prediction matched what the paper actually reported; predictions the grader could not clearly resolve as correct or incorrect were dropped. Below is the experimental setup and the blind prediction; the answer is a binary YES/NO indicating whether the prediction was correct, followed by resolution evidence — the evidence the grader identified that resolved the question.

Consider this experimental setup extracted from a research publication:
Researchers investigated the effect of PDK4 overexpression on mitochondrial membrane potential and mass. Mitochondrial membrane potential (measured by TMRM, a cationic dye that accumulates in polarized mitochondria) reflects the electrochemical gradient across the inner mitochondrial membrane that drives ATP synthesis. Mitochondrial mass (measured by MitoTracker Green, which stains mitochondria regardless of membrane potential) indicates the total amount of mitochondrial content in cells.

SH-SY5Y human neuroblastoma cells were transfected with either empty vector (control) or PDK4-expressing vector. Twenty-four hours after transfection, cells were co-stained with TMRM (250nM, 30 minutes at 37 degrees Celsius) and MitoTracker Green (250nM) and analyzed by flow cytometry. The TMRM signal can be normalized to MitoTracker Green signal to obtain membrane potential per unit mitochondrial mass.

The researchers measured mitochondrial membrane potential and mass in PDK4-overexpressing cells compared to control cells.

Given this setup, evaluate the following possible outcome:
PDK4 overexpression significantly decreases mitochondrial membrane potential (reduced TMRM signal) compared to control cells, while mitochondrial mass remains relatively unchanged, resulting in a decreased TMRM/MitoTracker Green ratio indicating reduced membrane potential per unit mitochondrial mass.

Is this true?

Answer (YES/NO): NO